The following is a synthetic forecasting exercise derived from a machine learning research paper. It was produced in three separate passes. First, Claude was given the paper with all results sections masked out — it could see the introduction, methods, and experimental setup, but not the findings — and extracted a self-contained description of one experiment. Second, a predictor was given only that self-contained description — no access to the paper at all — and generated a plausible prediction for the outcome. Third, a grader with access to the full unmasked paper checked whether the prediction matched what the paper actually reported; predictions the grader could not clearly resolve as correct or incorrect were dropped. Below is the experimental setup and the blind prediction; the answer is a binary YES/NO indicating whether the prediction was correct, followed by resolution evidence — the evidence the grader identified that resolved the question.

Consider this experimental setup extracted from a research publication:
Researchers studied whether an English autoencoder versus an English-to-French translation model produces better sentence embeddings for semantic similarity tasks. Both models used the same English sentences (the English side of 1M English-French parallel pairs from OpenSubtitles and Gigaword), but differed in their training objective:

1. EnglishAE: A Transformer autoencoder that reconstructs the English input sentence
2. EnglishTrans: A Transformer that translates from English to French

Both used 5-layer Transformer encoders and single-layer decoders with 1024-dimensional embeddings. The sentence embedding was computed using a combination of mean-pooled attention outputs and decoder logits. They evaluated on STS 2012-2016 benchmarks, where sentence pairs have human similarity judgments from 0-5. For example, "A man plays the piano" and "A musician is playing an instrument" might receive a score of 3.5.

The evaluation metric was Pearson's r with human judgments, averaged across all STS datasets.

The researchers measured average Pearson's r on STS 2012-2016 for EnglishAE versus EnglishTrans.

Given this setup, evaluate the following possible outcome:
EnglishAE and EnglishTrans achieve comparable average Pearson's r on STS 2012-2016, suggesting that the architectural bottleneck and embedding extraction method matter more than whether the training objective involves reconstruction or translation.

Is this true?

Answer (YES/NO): NO